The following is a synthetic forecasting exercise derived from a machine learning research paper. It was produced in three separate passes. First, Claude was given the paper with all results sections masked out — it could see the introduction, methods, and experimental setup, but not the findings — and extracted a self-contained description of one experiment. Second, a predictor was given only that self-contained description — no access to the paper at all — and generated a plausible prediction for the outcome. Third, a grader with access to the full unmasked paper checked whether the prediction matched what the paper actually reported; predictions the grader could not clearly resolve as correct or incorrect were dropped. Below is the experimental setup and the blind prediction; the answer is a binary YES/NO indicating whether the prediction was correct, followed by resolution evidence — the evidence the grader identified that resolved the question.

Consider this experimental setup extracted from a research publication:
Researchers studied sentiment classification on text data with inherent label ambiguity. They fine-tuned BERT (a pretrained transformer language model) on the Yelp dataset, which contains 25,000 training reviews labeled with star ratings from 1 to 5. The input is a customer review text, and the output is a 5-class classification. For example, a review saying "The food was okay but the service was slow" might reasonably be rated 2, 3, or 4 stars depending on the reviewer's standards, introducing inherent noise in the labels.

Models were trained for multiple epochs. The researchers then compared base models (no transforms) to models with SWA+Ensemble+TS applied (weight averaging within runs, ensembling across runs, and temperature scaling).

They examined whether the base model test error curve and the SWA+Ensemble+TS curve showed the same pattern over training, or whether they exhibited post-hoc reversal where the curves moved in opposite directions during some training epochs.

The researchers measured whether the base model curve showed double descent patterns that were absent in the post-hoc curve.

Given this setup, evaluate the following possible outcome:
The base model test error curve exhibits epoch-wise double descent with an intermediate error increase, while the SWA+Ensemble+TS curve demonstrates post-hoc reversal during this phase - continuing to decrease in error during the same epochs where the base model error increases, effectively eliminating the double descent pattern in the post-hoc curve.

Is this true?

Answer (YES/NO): YES